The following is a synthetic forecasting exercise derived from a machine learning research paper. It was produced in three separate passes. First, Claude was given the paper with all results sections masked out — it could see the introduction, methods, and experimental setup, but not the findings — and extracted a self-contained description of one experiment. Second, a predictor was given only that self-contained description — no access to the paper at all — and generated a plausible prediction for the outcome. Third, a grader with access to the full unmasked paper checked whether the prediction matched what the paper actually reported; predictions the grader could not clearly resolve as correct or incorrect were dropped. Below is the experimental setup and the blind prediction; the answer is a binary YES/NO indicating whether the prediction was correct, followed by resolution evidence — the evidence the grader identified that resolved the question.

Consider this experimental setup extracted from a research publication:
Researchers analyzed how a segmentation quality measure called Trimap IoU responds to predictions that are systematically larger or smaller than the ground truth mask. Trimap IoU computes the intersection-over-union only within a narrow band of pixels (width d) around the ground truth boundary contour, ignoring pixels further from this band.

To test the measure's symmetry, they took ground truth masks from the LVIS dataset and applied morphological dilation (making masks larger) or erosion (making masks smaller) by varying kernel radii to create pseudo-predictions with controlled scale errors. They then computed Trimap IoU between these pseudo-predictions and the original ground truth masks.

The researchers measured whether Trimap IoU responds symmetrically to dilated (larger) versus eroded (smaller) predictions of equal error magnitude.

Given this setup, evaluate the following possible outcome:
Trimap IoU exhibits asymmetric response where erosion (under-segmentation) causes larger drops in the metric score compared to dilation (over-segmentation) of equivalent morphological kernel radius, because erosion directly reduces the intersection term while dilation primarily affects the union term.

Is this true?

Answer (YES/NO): YES